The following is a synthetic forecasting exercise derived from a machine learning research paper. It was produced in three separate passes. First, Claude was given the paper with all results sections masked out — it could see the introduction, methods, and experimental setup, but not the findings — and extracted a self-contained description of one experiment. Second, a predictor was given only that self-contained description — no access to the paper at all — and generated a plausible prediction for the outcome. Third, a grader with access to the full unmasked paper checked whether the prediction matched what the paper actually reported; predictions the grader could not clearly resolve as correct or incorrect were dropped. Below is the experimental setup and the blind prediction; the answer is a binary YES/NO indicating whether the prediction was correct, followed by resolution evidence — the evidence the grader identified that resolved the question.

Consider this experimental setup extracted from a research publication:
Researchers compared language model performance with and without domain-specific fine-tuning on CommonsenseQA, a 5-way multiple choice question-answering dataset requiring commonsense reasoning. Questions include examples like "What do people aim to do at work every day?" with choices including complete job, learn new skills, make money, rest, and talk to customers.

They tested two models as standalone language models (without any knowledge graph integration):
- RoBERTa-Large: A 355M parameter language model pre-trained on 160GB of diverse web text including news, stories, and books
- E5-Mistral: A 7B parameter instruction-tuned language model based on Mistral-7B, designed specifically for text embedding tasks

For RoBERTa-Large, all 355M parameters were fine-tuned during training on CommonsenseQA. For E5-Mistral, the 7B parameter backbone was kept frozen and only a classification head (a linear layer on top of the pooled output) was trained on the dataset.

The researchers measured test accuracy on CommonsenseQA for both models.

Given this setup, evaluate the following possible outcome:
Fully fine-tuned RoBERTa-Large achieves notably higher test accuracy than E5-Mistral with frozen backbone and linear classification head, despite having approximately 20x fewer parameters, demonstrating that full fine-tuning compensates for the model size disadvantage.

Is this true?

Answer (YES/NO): NO